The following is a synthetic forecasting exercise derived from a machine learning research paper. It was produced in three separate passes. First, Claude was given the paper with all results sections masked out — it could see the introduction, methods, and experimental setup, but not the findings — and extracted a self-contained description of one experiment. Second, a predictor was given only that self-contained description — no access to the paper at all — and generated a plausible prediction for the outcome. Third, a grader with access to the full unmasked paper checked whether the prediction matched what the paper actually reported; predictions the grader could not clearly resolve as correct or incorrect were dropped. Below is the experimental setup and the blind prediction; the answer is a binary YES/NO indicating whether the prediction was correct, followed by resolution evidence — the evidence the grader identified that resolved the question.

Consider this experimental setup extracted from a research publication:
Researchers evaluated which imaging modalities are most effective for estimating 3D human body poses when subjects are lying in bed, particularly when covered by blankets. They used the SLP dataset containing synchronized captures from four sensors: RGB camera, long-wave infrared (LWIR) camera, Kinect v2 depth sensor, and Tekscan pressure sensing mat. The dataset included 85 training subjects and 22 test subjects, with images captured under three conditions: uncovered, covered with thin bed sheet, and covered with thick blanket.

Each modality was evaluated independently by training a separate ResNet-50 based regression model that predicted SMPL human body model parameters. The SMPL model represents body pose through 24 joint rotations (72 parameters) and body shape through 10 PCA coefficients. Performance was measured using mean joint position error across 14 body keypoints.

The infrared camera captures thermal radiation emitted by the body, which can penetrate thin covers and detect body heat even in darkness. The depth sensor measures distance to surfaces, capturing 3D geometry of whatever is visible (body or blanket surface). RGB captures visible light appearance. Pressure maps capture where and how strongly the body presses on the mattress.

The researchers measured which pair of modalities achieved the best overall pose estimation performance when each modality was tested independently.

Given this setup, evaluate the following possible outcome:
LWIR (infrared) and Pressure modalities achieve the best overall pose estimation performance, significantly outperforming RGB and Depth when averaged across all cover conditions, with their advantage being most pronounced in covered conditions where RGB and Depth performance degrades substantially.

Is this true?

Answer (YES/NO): NO